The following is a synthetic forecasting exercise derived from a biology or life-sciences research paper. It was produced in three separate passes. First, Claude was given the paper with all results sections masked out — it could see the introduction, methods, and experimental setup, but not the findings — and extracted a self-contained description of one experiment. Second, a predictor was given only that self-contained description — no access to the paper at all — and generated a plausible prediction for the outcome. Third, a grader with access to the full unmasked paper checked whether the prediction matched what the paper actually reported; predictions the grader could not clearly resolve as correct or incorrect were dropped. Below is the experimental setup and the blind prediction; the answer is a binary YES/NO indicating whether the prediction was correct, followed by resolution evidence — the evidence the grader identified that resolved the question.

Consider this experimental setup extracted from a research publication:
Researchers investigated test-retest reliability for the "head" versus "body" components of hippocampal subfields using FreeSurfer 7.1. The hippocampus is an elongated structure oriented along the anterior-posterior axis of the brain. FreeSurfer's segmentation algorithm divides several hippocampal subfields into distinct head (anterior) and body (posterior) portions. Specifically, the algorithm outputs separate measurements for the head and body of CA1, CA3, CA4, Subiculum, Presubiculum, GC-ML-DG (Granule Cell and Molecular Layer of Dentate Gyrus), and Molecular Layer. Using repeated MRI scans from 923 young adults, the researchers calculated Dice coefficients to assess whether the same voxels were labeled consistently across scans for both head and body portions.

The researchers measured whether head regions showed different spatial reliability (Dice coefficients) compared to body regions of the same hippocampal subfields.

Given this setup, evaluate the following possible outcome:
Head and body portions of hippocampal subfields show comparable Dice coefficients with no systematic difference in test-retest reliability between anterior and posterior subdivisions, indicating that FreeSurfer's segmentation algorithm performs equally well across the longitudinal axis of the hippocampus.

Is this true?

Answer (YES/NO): NO